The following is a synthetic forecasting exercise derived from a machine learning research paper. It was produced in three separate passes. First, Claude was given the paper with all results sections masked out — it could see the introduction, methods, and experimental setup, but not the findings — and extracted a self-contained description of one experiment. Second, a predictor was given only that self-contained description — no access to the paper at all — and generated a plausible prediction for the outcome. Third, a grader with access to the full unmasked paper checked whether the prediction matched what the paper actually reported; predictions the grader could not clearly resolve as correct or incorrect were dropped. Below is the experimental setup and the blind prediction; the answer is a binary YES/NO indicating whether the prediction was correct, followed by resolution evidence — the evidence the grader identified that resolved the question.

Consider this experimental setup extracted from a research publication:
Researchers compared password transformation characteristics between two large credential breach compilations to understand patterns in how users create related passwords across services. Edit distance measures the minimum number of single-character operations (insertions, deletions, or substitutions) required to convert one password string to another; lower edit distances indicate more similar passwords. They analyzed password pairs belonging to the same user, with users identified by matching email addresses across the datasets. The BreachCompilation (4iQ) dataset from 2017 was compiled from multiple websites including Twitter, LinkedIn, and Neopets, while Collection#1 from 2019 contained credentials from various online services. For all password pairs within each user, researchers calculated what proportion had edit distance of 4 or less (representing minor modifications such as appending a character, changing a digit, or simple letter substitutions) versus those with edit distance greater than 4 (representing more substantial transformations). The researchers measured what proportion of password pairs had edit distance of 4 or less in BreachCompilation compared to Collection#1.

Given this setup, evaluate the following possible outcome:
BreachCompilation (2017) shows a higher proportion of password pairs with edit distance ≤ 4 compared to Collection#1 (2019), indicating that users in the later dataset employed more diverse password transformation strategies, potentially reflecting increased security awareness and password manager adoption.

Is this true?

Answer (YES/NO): NO